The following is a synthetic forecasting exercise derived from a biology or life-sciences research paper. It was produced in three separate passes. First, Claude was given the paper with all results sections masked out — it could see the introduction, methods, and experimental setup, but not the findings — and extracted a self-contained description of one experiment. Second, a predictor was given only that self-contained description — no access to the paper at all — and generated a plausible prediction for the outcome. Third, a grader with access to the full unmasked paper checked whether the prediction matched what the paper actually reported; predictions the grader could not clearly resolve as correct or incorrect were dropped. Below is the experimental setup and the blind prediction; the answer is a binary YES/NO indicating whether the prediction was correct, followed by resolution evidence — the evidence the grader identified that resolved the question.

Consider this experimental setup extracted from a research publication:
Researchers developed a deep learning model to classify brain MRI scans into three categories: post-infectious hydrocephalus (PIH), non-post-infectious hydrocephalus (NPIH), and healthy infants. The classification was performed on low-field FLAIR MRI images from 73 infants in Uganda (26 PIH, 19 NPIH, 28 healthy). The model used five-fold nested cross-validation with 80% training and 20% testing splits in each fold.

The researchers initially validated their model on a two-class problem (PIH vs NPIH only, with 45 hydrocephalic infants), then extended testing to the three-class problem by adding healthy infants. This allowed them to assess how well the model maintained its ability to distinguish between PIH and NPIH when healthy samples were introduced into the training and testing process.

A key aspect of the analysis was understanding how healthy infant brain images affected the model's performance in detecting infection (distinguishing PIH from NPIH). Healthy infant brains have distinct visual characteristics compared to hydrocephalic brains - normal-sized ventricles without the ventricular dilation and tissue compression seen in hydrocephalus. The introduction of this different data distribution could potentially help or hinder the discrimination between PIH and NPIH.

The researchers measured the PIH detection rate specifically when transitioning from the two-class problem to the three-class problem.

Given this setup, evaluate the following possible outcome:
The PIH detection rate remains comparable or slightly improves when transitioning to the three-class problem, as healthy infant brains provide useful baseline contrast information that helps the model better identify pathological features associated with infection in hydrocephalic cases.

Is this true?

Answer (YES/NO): YES